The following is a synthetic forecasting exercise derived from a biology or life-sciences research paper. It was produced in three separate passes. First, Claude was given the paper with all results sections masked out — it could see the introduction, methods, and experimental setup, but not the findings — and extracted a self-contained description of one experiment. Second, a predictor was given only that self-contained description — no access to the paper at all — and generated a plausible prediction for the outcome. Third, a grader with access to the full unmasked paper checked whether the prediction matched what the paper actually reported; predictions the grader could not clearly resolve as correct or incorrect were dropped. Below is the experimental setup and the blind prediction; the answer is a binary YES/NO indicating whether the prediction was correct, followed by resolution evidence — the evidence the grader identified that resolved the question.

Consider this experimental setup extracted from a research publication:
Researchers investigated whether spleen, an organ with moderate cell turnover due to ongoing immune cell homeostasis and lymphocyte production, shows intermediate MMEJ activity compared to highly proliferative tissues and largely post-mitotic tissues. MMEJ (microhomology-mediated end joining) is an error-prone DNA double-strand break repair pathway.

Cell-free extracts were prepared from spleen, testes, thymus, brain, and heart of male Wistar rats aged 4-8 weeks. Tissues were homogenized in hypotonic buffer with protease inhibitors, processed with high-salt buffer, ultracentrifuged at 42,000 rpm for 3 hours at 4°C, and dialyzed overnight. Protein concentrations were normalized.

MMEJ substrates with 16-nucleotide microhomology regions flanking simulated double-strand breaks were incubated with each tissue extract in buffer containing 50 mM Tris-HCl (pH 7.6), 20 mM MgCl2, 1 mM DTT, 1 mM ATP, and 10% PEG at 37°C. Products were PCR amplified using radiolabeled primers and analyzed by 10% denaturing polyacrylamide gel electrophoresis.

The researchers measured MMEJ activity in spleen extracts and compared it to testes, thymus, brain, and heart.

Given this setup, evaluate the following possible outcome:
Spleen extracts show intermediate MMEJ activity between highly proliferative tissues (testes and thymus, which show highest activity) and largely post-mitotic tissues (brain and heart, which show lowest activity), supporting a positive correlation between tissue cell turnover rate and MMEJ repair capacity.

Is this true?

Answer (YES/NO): NO